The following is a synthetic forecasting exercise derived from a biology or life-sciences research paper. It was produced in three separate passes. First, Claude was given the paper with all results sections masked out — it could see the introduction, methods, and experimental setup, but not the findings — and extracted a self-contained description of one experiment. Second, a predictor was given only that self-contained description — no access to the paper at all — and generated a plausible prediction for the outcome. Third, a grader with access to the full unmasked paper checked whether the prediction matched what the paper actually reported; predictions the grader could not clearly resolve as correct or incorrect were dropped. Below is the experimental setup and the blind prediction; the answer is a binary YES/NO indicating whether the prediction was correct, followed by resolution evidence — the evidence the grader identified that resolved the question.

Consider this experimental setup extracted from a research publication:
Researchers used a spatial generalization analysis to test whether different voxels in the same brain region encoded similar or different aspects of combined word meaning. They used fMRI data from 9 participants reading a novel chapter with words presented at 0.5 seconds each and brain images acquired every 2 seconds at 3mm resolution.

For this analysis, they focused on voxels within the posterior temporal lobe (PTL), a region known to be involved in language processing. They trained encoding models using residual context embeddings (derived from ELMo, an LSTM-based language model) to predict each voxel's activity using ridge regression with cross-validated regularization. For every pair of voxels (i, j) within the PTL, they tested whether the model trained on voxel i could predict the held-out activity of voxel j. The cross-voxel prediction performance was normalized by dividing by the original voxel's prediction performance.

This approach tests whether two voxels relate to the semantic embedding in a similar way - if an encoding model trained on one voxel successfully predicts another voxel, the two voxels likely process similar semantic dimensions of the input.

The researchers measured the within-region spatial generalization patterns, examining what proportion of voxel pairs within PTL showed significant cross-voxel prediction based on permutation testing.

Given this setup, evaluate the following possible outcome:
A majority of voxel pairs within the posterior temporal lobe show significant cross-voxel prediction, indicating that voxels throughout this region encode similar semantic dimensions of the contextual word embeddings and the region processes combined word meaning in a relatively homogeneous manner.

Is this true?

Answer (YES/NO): NO